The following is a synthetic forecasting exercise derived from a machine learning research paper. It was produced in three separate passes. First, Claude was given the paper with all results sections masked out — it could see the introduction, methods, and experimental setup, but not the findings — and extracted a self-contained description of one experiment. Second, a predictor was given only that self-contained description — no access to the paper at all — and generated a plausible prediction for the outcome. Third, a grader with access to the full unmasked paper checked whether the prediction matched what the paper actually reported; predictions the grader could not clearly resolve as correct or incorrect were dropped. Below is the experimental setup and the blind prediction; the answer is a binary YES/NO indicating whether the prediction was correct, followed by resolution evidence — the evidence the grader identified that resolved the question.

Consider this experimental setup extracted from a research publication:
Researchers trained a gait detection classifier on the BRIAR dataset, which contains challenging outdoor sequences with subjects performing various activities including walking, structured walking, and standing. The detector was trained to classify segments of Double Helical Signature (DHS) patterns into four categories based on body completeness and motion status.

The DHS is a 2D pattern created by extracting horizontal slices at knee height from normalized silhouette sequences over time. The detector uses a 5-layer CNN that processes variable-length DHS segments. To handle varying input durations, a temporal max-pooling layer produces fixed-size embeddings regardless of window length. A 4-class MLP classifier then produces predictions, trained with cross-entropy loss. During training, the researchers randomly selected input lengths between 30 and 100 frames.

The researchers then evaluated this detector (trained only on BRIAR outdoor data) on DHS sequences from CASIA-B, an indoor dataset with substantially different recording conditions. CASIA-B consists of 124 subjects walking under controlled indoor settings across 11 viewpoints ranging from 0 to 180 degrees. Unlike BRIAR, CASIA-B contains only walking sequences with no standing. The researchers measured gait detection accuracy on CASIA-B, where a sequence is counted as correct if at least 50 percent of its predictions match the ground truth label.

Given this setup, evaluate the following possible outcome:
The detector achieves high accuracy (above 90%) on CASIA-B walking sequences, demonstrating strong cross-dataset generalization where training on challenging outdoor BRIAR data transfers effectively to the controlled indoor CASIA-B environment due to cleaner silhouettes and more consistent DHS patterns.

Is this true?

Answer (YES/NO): NO